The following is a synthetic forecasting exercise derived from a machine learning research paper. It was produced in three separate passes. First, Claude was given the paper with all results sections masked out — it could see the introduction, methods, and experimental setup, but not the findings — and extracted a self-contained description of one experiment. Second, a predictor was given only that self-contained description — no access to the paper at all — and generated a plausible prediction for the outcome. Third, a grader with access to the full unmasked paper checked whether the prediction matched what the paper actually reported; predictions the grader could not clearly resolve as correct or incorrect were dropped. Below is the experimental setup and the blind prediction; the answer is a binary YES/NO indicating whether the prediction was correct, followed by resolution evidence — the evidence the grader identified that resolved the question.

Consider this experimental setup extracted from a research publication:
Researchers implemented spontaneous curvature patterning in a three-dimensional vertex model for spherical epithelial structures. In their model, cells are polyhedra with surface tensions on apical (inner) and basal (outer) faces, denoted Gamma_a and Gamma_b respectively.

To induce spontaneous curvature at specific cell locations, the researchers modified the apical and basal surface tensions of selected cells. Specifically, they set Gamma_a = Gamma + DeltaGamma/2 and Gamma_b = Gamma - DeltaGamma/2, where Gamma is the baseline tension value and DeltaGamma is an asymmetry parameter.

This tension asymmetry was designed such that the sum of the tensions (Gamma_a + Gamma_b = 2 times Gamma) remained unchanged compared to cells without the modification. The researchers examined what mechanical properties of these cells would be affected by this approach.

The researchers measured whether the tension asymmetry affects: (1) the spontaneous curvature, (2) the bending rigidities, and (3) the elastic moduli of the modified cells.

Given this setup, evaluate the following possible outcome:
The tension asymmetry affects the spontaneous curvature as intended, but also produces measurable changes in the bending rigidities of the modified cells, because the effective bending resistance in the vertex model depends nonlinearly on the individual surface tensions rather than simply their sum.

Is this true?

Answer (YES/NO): NO